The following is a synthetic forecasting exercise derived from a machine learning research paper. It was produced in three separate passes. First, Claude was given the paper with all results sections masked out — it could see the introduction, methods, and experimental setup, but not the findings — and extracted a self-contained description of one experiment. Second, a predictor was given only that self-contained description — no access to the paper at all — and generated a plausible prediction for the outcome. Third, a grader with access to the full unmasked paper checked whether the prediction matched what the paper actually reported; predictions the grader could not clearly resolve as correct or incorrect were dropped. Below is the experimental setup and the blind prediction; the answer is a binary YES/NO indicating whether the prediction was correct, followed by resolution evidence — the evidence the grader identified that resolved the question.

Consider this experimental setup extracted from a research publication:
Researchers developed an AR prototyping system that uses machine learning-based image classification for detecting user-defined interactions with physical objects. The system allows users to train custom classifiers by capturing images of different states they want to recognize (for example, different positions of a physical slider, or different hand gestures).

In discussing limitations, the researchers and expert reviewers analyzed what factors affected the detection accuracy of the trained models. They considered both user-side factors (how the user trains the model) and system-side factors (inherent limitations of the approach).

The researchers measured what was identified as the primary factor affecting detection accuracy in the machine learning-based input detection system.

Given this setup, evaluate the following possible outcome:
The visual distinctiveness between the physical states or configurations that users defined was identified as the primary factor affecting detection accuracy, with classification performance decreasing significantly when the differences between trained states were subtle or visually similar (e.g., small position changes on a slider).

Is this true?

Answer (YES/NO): NO